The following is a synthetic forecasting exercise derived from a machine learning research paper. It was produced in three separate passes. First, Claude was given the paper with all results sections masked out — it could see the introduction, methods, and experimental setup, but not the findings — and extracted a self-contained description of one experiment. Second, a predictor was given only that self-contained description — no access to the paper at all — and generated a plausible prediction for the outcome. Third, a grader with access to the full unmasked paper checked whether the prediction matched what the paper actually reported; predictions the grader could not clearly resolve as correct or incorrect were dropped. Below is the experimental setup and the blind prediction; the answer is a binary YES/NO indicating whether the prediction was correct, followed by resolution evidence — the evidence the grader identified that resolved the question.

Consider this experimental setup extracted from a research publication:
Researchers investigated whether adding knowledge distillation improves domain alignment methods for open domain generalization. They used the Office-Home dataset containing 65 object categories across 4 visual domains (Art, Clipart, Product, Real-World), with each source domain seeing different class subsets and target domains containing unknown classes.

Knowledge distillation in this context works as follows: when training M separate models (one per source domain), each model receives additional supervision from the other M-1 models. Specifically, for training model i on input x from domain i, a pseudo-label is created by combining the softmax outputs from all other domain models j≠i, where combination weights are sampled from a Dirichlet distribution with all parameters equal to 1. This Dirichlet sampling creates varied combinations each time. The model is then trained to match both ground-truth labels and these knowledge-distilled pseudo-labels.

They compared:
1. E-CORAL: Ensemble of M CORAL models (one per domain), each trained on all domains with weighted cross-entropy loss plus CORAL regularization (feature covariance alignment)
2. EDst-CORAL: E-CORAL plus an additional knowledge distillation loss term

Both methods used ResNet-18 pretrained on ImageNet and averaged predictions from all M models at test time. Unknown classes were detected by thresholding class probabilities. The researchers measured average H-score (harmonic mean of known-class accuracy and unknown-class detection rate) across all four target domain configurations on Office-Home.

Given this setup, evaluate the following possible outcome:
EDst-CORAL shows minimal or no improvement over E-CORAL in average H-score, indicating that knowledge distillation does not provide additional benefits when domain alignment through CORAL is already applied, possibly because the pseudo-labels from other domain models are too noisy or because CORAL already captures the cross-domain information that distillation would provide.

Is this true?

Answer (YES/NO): YES